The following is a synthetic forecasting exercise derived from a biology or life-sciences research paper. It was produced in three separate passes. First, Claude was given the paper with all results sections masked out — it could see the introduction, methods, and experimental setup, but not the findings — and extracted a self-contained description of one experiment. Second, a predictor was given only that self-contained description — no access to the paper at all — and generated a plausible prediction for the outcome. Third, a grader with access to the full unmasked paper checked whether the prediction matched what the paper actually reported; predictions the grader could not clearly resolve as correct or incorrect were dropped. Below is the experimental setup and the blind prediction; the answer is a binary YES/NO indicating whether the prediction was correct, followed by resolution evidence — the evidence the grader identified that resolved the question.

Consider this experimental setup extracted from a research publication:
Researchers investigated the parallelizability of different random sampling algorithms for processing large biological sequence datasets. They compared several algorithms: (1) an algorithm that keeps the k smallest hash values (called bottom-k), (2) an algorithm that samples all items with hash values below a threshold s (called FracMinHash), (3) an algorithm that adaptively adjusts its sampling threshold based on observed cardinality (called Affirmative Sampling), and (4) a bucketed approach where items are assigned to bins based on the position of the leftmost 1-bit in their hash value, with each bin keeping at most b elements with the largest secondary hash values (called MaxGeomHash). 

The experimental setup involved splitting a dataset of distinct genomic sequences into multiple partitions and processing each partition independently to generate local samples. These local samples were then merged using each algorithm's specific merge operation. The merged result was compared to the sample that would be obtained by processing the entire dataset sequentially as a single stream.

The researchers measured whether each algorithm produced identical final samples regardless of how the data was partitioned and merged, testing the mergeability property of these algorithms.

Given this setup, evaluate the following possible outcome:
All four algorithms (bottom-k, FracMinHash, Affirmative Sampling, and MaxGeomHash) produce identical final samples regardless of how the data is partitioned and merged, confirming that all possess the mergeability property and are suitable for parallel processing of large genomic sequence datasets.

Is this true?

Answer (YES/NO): NO